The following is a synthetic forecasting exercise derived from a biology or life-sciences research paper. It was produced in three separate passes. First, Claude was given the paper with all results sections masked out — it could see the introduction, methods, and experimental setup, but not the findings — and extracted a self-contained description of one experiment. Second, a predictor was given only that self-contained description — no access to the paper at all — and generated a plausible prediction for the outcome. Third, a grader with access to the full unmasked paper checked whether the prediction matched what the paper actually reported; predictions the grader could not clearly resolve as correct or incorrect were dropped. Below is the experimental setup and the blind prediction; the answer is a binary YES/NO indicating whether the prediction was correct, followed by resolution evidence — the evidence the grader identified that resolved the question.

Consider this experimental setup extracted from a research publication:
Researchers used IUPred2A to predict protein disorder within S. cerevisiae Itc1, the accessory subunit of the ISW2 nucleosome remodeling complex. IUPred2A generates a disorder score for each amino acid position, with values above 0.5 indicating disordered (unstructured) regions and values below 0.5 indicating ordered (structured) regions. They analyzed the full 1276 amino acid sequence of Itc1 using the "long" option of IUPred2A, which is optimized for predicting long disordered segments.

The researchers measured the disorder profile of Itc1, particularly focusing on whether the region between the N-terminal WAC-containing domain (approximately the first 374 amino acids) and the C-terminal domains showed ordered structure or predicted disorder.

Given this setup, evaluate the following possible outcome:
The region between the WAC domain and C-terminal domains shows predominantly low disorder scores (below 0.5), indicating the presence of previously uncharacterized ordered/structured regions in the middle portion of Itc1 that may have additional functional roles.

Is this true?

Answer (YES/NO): NO